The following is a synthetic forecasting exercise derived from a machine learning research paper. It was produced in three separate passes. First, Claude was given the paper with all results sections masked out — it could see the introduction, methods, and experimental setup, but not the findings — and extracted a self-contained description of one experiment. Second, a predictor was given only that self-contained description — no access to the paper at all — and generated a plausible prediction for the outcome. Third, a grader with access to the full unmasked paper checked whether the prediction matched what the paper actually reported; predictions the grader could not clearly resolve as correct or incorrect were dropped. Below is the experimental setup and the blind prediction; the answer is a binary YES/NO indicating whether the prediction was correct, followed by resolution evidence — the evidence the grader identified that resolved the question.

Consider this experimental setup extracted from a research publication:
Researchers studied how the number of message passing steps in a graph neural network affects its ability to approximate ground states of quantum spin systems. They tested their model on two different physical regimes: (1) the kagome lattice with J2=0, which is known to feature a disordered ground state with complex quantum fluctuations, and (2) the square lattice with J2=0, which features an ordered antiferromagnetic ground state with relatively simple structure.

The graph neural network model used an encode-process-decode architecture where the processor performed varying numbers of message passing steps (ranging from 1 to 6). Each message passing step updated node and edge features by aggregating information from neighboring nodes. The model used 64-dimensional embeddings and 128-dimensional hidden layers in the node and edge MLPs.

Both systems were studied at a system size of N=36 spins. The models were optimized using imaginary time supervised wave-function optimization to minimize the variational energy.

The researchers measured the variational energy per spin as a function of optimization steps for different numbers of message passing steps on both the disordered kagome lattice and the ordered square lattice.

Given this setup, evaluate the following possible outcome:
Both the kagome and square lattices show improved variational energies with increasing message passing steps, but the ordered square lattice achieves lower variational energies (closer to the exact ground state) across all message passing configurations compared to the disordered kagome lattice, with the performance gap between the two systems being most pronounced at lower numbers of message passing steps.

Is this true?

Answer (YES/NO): NO